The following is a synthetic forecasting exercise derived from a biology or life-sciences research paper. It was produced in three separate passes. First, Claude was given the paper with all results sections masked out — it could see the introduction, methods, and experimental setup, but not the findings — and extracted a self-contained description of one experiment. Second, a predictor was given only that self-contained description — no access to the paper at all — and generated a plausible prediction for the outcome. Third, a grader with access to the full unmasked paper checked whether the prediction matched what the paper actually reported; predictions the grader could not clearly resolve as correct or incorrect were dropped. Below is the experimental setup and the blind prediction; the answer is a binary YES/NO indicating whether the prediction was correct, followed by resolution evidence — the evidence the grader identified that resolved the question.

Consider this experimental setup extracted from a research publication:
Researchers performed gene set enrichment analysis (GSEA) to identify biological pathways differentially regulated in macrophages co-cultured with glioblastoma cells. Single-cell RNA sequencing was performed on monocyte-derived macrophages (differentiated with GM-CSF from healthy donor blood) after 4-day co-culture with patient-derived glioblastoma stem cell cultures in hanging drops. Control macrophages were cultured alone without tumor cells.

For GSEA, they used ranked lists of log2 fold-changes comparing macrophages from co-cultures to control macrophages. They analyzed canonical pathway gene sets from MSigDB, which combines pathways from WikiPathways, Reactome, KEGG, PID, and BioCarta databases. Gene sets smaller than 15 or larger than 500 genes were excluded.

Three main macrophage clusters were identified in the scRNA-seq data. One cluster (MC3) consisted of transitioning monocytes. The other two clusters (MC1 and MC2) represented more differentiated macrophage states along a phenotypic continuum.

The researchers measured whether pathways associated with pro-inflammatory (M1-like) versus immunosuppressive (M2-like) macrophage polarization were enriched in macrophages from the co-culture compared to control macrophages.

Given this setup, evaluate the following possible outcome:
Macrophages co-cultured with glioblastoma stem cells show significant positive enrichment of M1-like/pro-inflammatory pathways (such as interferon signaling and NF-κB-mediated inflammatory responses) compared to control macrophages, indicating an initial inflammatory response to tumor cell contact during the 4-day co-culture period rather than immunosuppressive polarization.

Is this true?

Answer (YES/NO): NO